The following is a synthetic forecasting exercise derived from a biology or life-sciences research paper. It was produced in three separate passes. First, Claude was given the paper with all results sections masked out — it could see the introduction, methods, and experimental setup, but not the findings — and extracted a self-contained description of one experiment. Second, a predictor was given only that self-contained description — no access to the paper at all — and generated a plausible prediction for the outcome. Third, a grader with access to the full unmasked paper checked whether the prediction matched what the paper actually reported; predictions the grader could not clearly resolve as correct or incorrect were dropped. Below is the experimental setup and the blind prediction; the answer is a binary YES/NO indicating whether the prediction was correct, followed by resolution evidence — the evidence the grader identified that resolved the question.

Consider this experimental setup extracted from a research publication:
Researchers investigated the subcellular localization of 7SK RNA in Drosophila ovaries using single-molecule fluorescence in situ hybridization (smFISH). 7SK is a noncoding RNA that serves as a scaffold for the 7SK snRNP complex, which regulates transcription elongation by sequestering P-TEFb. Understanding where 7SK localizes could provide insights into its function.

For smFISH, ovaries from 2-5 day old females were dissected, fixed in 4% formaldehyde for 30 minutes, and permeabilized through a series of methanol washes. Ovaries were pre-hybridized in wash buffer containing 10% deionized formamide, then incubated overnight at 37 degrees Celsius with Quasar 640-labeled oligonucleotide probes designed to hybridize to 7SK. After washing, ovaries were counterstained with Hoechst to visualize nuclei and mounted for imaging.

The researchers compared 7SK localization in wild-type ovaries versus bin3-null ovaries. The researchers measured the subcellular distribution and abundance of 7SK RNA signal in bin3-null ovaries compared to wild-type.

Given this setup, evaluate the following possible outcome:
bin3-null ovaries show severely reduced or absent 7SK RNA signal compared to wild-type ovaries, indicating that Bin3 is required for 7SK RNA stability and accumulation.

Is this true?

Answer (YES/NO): YES